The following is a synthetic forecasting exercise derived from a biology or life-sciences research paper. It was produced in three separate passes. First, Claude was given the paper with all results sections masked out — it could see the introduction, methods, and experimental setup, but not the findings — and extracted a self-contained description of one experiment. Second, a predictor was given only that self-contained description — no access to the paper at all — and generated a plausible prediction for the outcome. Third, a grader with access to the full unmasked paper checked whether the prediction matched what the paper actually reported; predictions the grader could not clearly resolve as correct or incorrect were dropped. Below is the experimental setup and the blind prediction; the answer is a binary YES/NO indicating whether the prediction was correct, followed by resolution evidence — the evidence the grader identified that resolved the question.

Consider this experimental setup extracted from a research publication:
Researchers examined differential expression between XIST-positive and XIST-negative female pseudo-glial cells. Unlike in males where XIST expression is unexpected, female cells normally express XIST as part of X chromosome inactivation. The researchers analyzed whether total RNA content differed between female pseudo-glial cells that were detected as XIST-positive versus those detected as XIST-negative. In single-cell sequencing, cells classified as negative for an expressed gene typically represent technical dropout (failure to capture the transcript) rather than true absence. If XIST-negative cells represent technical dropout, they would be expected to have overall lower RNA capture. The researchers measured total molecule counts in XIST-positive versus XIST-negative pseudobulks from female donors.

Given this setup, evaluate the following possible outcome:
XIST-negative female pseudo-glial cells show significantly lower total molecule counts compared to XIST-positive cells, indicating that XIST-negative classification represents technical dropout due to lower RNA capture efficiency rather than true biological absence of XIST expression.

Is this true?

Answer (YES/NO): YES